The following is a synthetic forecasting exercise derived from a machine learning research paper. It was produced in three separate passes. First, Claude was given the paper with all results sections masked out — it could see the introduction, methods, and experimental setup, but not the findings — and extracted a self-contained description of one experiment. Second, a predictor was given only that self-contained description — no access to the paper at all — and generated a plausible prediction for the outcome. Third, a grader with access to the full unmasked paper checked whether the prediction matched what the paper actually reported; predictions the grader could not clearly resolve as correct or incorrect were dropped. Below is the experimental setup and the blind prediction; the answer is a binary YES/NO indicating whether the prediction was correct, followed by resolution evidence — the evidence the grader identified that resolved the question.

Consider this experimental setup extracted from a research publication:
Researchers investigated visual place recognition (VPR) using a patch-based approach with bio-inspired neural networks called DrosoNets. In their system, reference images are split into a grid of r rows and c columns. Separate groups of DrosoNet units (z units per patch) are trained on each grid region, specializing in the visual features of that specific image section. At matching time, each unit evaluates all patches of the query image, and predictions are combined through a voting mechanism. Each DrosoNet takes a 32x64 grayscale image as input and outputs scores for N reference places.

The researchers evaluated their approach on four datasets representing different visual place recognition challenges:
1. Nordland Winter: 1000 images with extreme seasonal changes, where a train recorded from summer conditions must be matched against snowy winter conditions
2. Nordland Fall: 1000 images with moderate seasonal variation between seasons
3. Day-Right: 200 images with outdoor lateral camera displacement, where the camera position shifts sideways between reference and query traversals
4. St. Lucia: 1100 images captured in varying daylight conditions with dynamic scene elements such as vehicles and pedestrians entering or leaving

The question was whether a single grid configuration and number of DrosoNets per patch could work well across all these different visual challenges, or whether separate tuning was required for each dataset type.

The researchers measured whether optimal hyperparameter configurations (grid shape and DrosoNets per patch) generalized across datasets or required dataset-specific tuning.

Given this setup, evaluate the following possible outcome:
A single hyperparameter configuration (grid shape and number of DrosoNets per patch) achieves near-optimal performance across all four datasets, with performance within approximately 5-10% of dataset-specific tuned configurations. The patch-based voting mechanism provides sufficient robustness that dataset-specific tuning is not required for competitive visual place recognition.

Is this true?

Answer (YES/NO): NO